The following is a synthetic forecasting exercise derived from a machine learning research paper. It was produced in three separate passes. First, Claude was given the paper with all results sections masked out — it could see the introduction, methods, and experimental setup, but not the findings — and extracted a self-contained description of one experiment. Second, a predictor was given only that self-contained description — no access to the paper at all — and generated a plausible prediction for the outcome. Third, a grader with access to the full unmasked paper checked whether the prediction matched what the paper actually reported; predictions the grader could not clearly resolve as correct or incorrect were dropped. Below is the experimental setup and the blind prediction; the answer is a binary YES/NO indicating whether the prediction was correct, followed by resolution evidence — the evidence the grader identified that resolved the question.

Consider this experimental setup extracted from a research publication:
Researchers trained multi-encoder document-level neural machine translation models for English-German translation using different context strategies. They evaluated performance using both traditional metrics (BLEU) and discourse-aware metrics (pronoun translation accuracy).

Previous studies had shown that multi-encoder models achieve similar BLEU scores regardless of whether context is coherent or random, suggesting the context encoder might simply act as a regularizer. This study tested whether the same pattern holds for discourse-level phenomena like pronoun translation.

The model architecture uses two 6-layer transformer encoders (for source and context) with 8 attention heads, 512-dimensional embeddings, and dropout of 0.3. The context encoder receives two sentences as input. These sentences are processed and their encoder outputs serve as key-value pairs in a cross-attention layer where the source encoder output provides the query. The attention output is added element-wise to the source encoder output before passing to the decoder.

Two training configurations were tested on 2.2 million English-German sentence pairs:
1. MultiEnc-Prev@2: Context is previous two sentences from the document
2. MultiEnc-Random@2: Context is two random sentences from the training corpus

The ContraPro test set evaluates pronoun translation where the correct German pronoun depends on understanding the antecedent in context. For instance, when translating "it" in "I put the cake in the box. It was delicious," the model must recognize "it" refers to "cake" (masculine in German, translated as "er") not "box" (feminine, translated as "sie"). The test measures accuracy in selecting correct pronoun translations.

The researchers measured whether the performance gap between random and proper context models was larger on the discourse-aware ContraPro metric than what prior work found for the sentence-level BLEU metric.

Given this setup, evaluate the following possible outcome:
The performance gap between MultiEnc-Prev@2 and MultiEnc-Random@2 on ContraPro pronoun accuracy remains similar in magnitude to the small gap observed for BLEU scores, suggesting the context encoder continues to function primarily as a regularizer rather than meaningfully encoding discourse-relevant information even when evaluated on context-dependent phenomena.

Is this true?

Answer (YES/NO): NO